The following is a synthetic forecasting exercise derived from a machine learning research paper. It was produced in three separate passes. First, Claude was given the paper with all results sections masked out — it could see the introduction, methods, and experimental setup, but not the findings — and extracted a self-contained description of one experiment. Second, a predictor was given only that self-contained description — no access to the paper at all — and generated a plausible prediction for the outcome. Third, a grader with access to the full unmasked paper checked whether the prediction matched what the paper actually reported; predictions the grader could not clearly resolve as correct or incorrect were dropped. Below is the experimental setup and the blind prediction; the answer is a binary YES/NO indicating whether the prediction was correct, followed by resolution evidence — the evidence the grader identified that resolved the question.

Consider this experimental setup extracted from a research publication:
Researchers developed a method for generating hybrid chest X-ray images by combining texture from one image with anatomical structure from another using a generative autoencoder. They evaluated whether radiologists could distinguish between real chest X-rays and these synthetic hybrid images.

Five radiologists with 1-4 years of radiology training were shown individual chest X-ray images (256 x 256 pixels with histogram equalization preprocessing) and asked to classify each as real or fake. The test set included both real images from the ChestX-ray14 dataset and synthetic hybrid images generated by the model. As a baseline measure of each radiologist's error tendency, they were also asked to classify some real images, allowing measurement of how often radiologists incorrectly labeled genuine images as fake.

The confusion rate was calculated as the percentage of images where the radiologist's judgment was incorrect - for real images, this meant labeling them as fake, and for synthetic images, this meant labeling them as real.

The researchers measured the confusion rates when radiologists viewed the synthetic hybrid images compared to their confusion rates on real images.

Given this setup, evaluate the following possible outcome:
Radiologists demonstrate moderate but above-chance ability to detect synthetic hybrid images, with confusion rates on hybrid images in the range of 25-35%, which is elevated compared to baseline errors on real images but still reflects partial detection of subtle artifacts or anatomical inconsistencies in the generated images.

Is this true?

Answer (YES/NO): NO